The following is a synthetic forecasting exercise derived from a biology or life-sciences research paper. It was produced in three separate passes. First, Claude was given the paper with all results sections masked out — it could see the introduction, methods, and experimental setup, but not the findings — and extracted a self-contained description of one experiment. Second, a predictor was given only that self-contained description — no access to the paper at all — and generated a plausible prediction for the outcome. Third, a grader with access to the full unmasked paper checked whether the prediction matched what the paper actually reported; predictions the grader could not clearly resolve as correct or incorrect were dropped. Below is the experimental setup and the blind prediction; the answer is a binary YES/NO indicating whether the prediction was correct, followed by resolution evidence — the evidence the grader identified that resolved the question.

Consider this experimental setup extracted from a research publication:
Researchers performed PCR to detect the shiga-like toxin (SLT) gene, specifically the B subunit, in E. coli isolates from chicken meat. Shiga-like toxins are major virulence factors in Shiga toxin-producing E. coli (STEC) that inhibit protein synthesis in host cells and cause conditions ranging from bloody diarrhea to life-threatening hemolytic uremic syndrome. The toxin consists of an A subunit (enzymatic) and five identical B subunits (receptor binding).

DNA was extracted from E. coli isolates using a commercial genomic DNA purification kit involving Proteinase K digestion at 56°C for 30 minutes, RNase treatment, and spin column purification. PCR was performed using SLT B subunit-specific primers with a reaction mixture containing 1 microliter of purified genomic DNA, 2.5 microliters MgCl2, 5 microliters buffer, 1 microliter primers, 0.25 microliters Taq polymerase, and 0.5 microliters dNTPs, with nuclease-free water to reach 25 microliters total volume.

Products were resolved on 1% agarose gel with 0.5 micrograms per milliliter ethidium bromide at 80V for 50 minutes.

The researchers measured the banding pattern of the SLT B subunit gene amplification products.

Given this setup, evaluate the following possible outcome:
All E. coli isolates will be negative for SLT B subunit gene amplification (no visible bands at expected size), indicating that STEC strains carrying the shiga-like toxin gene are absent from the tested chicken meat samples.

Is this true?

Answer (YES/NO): NO